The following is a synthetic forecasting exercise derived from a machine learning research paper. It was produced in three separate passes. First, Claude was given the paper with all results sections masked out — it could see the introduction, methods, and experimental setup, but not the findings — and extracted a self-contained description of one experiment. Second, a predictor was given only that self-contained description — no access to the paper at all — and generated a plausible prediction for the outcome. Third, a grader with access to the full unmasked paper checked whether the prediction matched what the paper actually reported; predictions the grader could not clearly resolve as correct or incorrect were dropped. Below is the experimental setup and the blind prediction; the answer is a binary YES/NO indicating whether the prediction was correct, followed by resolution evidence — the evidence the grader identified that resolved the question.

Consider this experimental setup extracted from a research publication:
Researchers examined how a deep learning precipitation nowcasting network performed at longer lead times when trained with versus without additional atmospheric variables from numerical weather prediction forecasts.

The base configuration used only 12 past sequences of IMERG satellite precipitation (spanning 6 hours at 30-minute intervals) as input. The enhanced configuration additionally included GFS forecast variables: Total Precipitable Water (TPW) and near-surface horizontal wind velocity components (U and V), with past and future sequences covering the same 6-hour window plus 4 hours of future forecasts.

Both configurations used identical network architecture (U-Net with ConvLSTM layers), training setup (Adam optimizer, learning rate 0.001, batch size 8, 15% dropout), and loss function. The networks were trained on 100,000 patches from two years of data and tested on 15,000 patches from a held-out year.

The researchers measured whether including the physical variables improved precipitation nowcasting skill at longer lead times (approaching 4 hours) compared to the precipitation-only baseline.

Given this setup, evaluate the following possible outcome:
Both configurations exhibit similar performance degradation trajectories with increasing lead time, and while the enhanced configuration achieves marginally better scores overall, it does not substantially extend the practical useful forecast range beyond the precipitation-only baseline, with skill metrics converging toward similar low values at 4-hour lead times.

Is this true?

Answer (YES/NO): NO